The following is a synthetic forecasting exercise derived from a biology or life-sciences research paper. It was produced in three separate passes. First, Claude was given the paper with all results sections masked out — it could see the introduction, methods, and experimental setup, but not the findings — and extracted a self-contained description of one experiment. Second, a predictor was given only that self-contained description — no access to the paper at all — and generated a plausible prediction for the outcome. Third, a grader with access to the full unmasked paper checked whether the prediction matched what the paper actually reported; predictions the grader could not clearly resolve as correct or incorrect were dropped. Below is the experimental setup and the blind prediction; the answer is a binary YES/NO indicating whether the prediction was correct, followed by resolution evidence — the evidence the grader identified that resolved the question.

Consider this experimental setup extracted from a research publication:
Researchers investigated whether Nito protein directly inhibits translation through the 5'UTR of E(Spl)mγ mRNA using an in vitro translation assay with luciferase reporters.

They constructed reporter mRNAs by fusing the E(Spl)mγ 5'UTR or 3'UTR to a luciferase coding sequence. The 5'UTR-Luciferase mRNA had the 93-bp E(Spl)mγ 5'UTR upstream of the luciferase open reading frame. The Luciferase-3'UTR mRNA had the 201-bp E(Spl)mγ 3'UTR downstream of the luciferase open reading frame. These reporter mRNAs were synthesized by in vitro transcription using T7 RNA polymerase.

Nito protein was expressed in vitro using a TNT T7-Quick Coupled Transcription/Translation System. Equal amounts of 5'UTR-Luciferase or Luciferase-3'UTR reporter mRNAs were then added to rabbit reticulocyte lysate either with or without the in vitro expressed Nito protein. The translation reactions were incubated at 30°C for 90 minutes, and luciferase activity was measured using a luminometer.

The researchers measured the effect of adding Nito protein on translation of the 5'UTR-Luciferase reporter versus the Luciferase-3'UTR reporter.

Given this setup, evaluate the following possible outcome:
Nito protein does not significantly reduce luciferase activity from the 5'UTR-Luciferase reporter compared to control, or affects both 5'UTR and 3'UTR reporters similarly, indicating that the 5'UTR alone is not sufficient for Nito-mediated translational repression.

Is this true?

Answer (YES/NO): NO